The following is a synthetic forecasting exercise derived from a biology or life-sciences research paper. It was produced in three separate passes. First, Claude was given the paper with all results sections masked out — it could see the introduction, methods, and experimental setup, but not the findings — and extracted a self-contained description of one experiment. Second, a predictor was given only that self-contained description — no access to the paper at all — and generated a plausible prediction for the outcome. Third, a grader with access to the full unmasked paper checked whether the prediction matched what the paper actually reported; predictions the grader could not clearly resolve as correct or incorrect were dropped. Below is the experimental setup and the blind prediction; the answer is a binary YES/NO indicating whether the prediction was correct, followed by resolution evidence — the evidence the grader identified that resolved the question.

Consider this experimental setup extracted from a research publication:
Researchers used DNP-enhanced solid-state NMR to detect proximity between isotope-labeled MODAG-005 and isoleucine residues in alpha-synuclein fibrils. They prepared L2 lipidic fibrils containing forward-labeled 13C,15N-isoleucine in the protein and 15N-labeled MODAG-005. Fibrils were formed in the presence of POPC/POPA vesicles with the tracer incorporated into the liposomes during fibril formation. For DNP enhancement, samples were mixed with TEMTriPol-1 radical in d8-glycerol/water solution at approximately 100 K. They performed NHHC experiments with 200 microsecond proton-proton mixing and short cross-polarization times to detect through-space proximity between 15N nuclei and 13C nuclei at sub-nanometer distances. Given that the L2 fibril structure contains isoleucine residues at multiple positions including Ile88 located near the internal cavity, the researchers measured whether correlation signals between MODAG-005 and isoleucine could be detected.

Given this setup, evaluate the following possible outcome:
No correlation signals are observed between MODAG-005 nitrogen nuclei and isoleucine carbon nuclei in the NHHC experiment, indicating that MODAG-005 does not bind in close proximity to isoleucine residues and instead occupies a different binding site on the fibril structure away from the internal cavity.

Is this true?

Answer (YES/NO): NO